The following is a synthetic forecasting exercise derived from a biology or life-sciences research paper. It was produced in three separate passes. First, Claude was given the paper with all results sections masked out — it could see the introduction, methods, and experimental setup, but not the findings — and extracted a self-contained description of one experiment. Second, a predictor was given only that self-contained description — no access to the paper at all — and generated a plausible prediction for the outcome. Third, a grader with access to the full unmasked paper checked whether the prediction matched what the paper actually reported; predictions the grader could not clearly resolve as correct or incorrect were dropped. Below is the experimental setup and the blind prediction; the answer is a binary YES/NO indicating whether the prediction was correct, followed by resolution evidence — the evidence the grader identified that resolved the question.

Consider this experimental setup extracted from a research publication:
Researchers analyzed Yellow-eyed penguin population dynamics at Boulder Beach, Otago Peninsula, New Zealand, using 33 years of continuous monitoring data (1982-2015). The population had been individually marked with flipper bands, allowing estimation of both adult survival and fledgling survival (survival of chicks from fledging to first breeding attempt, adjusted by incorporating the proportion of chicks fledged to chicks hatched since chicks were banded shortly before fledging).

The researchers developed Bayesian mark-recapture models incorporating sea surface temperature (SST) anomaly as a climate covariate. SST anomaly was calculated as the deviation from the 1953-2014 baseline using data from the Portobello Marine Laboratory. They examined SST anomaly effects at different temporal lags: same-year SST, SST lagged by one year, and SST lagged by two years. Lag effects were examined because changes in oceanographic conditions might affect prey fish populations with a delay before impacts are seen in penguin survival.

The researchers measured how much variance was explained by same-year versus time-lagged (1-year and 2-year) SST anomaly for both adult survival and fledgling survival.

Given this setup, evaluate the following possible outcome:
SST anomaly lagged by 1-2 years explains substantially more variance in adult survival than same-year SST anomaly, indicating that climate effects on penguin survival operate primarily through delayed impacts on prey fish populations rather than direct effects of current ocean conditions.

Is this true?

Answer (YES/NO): NO